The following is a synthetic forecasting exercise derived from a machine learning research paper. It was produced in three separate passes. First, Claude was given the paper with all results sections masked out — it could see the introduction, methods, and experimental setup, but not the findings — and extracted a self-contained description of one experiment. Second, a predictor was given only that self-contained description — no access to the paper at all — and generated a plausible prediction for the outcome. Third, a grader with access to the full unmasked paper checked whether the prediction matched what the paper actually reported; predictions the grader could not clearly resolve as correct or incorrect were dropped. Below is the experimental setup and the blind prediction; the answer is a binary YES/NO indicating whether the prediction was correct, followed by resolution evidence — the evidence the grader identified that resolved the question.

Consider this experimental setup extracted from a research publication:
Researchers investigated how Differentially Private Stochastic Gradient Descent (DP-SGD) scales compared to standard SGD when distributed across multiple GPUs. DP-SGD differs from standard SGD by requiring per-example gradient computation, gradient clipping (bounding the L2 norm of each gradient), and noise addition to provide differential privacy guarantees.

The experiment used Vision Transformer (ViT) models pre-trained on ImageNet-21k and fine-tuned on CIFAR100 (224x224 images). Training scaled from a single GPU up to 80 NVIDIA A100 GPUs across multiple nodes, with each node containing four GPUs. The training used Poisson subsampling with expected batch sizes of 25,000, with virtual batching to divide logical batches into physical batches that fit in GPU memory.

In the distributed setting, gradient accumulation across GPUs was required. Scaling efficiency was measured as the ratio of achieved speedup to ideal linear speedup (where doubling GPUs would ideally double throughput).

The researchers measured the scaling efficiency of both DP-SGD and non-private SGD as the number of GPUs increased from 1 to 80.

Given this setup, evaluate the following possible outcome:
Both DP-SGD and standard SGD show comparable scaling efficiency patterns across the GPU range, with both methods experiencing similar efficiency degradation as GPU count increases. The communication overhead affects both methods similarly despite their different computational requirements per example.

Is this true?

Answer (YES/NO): NO